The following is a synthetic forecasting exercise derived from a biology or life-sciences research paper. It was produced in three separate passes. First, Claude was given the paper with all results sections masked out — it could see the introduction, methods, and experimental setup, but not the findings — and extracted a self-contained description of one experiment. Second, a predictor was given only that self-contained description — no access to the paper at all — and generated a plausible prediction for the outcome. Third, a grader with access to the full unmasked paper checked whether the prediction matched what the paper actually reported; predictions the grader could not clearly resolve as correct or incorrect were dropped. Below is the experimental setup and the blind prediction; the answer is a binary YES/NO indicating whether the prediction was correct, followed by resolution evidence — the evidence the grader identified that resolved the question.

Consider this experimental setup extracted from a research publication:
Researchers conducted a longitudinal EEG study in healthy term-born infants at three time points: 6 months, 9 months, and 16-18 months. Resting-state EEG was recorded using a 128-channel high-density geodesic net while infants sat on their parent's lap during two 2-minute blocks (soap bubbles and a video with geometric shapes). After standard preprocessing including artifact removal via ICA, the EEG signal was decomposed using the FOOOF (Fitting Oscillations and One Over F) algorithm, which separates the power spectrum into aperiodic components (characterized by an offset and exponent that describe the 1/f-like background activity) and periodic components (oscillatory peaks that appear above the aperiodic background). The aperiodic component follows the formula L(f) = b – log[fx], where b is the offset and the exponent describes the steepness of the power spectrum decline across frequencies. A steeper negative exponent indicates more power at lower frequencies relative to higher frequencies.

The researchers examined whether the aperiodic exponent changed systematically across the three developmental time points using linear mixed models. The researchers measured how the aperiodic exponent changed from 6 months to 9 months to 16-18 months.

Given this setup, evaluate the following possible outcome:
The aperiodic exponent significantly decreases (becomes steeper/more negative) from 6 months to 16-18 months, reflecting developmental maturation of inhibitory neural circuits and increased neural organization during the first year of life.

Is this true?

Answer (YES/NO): NO